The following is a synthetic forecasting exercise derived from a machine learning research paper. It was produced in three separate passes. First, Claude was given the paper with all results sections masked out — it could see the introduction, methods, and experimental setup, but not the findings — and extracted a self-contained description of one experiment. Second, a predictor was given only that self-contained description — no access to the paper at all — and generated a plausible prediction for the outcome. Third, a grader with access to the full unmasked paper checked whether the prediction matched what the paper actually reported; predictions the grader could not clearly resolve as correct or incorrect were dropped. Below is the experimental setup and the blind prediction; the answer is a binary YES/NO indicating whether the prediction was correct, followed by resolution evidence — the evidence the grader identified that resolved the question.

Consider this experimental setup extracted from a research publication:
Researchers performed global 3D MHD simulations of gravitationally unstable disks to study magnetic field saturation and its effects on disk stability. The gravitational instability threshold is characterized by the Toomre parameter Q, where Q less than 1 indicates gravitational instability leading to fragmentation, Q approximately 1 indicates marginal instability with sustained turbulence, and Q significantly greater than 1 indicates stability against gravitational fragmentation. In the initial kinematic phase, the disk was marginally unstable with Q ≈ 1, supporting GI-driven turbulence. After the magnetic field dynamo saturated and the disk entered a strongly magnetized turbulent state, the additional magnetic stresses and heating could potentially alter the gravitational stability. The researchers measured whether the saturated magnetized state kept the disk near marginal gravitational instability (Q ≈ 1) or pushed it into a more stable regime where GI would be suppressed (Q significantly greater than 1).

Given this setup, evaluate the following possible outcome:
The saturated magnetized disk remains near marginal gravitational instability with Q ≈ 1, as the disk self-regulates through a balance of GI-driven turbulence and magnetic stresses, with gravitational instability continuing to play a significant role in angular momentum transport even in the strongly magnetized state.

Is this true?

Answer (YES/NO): NO